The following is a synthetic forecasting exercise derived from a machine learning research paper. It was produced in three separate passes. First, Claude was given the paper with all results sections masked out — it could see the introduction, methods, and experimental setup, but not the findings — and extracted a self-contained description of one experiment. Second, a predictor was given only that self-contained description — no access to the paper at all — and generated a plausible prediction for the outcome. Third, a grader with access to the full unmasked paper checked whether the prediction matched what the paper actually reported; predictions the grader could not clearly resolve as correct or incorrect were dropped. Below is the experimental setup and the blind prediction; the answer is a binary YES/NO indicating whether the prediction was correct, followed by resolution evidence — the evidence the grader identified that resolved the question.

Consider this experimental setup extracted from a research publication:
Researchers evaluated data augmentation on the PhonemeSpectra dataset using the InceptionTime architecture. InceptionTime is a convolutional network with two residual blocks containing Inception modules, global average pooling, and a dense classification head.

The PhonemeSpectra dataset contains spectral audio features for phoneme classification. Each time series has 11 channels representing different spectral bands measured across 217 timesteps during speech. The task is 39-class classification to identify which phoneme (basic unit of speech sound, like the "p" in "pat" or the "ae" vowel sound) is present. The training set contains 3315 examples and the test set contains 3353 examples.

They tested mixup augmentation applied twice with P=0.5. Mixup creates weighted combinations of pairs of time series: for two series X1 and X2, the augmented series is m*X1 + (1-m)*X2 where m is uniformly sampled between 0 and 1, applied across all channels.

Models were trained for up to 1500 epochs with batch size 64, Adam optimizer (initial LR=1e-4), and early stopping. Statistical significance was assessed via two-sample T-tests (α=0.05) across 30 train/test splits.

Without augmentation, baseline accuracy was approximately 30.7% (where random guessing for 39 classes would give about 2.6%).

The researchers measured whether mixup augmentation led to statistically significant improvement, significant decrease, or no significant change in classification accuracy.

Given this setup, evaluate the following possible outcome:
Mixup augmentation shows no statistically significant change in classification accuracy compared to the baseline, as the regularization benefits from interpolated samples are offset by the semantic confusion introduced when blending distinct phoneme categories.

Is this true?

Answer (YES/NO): YES